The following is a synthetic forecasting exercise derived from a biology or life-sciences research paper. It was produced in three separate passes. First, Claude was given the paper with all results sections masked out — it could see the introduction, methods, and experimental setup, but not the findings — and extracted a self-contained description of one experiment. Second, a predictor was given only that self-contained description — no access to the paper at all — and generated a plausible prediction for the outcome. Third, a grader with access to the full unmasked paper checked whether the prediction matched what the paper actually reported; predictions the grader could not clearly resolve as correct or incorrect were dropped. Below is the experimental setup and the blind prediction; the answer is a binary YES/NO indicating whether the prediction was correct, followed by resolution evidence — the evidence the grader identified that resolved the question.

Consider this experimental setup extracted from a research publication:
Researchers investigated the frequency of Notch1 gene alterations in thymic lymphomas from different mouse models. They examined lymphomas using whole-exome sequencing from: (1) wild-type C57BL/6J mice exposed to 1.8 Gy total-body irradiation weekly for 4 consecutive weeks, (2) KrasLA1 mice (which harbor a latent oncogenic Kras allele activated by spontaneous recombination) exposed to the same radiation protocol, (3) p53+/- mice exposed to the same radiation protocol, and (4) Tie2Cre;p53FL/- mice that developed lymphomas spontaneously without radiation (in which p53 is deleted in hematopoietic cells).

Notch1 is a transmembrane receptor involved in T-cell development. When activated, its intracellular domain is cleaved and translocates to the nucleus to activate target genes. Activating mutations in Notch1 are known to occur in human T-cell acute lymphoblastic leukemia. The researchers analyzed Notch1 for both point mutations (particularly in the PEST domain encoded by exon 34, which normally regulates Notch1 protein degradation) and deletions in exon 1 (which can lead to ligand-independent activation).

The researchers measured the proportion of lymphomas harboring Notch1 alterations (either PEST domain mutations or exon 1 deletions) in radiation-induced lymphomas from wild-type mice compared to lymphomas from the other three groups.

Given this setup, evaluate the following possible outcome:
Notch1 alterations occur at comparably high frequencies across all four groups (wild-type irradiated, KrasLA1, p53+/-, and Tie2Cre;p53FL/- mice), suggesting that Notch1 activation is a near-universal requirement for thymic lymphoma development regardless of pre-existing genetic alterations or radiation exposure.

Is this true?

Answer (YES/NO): NO